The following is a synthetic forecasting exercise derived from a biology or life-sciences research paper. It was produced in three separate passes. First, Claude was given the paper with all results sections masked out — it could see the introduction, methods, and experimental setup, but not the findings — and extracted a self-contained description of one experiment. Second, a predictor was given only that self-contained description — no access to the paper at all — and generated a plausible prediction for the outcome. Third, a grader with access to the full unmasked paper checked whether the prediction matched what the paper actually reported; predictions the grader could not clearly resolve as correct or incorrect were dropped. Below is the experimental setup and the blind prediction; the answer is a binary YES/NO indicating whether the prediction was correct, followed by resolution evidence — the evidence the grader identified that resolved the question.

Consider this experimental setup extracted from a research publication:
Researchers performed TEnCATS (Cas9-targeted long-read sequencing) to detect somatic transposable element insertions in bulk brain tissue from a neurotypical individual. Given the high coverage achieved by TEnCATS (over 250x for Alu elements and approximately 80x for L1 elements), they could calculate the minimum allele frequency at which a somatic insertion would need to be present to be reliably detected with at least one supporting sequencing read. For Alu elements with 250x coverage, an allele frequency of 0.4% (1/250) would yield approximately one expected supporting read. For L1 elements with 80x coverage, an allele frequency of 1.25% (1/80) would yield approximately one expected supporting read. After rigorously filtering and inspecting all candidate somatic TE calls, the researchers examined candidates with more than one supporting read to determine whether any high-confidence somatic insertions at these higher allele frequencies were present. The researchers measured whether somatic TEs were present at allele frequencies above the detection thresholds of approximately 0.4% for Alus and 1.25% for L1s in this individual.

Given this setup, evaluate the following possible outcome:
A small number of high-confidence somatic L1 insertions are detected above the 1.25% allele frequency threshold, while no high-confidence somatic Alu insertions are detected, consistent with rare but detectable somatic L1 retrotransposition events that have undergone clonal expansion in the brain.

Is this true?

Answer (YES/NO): NO